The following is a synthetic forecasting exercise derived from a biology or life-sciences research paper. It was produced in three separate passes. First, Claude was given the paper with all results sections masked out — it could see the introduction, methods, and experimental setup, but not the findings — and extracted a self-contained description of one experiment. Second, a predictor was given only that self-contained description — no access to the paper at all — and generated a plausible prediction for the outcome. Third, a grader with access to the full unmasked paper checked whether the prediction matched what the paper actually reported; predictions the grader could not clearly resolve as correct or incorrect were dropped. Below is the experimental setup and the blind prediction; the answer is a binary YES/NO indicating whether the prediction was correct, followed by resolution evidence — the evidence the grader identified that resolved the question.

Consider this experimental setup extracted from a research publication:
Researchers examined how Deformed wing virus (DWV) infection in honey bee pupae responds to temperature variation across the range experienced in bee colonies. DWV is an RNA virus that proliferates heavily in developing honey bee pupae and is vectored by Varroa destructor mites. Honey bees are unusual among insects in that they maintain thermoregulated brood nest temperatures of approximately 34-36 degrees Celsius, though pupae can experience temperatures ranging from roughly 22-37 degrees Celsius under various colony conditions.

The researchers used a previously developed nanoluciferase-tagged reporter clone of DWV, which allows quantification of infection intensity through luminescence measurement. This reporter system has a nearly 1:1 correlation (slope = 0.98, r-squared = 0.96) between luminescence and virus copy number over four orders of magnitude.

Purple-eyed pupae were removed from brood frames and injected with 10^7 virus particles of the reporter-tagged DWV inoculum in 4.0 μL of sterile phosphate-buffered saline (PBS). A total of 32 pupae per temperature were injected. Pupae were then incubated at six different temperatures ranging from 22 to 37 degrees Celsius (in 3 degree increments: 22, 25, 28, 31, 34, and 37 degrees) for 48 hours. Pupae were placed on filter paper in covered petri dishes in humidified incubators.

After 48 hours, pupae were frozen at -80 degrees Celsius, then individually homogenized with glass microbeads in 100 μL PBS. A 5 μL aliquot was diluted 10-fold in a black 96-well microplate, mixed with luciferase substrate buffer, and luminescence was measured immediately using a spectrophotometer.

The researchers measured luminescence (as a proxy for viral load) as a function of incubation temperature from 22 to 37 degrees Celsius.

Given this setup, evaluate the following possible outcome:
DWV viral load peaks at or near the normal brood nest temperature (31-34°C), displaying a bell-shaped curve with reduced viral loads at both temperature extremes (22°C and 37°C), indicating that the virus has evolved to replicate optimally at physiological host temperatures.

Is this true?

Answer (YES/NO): YES